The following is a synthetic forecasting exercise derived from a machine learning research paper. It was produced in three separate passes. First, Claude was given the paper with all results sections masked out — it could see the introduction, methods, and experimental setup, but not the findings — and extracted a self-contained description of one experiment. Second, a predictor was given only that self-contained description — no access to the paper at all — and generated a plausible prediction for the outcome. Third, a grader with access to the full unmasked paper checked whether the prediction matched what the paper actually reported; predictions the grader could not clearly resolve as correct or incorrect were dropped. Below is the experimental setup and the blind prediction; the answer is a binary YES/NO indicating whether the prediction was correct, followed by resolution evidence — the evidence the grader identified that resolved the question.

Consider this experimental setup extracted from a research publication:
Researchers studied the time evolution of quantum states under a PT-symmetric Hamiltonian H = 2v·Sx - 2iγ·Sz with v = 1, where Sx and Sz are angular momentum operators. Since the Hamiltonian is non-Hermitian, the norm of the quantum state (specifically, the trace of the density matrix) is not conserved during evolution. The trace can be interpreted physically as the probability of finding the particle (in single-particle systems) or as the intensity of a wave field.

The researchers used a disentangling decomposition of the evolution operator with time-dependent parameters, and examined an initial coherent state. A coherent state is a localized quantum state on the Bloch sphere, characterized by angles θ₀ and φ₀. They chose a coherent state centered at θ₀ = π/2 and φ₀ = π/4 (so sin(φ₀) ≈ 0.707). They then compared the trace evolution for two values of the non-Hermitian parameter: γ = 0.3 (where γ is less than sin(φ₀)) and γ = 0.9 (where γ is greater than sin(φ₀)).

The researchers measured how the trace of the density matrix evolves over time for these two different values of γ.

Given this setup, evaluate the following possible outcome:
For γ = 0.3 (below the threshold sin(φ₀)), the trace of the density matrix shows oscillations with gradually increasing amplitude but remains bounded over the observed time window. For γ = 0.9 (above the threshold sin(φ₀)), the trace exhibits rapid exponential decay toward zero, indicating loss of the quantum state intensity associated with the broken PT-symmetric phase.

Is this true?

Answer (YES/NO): NO